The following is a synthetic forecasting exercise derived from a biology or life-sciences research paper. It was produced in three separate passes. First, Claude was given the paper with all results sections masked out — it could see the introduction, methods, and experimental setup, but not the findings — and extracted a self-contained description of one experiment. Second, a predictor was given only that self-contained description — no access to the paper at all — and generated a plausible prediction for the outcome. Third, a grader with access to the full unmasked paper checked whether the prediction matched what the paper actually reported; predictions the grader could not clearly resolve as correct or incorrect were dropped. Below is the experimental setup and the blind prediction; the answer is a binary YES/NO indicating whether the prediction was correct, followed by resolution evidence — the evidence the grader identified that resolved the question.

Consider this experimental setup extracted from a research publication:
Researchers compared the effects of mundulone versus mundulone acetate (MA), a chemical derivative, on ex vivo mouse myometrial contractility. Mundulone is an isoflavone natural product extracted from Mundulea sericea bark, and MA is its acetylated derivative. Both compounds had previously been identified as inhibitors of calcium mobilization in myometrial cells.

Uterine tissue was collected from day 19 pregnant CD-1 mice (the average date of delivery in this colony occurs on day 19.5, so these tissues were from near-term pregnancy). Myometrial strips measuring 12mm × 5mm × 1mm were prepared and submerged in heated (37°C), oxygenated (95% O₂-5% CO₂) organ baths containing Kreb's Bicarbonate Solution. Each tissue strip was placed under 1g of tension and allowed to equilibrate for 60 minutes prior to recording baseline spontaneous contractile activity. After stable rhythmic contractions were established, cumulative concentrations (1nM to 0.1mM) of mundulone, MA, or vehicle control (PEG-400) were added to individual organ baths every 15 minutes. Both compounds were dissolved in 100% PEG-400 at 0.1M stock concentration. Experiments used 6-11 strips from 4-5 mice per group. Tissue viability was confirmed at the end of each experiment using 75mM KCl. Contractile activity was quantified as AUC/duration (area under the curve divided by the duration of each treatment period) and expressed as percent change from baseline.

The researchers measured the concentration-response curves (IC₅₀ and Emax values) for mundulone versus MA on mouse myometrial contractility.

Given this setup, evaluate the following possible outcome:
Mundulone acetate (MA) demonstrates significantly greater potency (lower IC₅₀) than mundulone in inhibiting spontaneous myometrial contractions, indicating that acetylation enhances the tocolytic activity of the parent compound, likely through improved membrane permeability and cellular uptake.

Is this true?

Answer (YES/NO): NO